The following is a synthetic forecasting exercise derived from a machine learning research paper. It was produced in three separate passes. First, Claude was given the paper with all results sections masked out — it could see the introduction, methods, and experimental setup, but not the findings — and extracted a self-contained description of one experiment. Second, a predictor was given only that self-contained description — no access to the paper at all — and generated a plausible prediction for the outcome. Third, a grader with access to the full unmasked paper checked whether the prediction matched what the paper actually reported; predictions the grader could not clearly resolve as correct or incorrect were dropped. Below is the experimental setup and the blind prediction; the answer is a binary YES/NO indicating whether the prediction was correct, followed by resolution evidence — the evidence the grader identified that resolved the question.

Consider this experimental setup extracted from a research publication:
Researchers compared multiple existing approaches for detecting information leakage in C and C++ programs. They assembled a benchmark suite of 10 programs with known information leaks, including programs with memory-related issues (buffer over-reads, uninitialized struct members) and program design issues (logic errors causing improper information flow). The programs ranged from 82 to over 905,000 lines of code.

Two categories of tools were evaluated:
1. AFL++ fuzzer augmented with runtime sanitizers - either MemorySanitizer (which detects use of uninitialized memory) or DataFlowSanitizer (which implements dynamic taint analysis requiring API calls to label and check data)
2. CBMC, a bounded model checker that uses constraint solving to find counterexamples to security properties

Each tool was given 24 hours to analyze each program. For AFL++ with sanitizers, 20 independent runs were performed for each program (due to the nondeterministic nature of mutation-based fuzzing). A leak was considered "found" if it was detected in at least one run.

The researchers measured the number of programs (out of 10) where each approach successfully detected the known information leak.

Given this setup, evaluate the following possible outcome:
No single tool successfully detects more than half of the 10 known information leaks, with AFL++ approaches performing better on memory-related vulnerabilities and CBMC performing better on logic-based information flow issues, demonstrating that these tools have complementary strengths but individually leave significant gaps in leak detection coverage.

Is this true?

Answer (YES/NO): NO